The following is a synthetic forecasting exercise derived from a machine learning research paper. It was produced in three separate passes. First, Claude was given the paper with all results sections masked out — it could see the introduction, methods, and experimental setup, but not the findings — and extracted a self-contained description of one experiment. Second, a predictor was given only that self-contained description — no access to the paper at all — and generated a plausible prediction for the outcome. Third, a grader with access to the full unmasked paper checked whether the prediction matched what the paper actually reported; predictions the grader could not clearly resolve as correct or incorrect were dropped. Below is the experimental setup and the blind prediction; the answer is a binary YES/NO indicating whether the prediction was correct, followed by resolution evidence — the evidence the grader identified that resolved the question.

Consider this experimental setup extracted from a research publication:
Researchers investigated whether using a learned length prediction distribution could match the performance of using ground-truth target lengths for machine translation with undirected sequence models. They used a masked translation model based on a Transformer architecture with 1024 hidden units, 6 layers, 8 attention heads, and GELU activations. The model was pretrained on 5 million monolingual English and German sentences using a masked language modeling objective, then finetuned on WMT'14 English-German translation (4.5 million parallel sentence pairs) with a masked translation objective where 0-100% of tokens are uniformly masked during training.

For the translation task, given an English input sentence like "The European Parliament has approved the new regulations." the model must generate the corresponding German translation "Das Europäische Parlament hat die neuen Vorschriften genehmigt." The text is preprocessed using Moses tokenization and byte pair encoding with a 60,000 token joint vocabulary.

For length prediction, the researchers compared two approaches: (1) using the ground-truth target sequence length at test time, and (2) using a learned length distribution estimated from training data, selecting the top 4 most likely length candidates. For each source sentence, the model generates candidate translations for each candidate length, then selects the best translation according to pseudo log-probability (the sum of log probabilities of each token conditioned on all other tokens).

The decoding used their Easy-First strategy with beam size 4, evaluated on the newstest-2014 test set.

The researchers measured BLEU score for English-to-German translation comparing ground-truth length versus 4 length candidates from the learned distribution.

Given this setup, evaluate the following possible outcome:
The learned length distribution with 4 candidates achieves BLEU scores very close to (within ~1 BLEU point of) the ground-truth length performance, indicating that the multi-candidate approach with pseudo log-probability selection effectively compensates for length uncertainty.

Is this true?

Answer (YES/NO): YES